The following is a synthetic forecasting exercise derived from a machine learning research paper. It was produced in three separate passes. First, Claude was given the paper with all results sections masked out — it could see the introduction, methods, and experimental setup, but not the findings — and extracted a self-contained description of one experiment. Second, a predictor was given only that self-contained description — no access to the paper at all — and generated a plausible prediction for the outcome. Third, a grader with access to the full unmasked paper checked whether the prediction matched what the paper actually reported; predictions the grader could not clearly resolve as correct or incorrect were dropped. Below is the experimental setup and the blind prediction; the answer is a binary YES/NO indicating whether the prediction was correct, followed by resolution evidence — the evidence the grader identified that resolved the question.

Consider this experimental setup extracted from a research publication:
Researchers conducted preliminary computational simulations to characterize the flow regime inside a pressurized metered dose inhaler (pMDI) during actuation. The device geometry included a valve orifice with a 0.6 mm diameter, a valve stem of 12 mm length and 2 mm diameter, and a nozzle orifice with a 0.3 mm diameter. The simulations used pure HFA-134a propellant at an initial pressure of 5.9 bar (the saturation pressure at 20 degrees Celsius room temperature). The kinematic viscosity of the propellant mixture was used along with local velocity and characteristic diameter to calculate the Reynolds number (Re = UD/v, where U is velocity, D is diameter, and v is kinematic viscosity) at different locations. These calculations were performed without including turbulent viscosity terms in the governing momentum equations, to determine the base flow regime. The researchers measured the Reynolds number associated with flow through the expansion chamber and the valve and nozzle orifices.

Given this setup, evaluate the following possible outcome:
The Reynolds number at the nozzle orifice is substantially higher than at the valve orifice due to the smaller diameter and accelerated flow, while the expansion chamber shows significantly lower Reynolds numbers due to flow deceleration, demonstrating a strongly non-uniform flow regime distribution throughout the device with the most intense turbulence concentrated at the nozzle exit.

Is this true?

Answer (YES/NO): NO